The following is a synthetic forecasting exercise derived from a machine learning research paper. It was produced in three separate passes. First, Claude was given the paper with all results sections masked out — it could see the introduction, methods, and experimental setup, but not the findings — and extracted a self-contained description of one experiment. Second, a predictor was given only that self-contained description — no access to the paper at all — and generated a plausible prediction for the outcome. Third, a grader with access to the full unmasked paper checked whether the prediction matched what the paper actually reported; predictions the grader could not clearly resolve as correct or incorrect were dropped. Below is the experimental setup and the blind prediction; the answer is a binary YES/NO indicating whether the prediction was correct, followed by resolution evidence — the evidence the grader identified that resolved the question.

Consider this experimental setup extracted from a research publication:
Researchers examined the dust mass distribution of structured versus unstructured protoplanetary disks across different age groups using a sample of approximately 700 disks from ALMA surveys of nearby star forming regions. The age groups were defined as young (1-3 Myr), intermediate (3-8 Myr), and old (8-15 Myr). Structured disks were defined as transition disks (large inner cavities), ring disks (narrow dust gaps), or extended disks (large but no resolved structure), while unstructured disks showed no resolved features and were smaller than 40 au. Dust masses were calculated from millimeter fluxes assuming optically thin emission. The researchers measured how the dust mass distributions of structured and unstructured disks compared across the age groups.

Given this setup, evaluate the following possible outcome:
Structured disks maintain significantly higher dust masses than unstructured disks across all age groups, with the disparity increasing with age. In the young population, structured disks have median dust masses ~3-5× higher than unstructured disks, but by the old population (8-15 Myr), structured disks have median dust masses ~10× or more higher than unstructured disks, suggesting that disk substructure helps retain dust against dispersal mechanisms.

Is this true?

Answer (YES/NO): NO